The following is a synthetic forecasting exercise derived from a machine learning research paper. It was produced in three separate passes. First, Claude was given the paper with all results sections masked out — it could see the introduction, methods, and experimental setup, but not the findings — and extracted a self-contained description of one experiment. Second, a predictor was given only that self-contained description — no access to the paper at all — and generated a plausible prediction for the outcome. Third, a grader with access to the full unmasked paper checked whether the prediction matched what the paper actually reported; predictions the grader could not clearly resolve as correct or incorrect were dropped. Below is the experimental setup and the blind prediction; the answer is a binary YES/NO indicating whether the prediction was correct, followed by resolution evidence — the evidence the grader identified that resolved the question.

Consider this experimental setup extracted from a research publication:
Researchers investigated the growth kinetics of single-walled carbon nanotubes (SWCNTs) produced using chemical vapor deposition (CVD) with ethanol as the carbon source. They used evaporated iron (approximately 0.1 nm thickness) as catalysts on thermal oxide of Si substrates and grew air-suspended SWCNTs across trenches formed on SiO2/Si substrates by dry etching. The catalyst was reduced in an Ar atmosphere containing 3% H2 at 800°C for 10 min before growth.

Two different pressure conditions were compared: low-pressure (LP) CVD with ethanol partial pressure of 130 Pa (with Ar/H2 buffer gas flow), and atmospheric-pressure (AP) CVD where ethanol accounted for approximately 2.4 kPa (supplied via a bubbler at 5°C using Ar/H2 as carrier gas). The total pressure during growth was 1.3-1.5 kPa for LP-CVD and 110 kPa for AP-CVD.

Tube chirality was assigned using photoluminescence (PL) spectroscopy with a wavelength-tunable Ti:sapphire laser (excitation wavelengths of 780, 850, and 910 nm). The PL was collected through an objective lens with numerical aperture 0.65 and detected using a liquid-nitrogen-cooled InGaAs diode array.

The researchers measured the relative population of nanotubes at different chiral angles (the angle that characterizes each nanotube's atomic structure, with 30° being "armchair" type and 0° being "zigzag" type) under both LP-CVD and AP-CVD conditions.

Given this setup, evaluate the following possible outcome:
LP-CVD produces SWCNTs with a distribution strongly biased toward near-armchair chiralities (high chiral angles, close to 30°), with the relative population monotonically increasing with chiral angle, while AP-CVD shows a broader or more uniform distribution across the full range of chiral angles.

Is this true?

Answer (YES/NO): NO